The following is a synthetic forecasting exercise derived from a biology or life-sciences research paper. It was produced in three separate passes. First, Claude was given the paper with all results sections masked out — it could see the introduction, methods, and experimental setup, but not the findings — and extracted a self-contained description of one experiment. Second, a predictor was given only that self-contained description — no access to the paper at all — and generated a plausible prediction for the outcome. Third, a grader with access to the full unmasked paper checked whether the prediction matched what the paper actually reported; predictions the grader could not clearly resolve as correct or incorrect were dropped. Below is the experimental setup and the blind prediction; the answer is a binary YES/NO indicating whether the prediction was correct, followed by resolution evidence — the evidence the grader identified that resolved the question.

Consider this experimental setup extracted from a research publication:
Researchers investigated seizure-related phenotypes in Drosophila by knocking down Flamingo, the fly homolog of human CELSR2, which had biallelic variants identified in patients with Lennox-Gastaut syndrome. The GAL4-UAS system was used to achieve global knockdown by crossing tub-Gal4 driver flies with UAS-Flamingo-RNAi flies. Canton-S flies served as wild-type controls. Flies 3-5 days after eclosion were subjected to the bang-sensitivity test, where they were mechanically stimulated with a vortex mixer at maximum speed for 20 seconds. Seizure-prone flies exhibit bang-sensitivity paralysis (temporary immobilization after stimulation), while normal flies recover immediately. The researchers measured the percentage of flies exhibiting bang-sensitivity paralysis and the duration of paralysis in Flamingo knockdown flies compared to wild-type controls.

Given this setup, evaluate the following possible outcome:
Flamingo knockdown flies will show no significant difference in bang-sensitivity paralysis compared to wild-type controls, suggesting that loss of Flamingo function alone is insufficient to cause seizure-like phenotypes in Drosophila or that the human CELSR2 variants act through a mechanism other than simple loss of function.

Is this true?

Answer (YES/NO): NO